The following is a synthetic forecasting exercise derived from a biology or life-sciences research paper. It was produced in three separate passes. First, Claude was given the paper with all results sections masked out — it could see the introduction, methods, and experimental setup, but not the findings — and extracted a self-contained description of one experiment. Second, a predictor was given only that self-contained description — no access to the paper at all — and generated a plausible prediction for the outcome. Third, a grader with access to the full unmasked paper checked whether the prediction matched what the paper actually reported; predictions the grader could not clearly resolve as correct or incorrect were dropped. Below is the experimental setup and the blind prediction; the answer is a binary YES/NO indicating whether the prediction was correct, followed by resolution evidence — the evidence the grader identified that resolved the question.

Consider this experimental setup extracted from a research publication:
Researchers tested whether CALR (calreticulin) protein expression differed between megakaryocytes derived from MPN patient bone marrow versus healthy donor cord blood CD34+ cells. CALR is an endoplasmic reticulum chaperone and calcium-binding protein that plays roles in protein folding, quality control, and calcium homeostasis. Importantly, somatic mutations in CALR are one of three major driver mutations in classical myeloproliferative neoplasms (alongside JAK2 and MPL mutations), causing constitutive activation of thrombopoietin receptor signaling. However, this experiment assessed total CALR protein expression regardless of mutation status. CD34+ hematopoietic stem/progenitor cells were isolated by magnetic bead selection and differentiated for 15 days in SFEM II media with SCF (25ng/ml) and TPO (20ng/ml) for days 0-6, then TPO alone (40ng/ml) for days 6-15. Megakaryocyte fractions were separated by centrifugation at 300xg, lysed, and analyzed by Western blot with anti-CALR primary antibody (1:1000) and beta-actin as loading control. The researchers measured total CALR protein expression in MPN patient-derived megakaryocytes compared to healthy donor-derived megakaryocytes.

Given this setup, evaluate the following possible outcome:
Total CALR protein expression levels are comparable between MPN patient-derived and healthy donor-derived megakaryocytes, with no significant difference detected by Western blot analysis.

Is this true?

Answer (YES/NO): YES